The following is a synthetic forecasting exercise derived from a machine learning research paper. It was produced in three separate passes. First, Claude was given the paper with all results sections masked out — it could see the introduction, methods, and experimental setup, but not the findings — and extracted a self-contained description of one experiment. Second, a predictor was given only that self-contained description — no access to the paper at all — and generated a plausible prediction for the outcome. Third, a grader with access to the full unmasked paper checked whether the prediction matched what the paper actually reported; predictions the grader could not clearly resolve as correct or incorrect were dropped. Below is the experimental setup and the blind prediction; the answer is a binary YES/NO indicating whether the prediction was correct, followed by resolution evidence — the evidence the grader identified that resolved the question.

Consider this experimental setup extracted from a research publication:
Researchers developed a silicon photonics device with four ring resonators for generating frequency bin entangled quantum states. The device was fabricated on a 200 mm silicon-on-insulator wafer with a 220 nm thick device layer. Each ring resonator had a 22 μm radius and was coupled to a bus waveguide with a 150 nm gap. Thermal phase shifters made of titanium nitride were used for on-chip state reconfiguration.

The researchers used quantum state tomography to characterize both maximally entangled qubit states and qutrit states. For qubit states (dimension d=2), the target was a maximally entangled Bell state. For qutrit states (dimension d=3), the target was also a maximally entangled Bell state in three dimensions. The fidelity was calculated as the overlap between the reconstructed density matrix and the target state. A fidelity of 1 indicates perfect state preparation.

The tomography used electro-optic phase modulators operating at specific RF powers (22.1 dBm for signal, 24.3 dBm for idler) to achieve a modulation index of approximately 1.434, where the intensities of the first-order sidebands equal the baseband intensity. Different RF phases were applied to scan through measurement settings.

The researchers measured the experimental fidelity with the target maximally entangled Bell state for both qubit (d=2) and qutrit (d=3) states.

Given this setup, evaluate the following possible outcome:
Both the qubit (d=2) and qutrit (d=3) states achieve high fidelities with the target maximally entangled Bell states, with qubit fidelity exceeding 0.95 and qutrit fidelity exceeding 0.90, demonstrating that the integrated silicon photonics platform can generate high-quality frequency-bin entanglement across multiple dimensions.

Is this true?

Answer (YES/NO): NO